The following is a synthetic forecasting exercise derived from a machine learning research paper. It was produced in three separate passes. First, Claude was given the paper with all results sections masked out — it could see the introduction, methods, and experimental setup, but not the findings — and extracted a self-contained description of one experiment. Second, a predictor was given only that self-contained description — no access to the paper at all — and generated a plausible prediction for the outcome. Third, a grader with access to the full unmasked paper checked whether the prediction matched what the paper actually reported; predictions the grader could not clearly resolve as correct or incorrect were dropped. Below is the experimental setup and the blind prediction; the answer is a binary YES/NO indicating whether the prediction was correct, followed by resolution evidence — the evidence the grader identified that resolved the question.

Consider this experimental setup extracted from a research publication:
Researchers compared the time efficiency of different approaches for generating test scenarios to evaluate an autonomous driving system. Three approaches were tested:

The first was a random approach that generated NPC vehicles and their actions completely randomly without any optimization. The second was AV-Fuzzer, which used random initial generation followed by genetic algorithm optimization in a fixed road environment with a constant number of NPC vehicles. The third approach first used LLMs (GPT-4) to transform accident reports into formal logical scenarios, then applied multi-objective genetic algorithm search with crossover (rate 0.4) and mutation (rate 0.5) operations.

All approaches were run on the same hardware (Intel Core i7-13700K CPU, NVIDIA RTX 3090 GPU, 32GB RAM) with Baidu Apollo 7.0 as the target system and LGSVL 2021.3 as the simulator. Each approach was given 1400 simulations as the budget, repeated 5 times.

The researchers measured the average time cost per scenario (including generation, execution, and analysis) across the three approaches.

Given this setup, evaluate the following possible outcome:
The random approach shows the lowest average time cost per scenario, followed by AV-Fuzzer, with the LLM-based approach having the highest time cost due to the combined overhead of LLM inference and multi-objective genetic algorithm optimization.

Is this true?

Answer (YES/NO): NO